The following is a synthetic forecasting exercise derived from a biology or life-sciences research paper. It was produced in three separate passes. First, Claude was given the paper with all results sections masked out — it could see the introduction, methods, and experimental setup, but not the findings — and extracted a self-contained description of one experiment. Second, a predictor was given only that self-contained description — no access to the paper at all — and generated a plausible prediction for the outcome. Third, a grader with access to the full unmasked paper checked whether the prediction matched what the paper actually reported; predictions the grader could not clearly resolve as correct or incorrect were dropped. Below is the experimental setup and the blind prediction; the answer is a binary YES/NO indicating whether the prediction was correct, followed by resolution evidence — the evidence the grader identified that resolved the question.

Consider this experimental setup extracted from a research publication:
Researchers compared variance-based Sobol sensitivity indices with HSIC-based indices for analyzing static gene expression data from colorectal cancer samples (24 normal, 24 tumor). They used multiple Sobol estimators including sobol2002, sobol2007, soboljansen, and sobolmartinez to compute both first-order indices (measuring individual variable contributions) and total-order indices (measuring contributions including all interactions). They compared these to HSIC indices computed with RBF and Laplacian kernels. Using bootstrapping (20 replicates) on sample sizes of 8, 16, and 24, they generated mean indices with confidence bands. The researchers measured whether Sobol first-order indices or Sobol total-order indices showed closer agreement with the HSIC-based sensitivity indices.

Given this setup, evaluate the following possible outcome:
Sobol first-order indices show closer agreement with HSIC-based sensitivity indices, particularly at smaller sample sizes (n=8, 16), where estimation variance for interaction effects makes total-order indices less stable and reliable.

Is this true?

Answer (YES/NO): NO